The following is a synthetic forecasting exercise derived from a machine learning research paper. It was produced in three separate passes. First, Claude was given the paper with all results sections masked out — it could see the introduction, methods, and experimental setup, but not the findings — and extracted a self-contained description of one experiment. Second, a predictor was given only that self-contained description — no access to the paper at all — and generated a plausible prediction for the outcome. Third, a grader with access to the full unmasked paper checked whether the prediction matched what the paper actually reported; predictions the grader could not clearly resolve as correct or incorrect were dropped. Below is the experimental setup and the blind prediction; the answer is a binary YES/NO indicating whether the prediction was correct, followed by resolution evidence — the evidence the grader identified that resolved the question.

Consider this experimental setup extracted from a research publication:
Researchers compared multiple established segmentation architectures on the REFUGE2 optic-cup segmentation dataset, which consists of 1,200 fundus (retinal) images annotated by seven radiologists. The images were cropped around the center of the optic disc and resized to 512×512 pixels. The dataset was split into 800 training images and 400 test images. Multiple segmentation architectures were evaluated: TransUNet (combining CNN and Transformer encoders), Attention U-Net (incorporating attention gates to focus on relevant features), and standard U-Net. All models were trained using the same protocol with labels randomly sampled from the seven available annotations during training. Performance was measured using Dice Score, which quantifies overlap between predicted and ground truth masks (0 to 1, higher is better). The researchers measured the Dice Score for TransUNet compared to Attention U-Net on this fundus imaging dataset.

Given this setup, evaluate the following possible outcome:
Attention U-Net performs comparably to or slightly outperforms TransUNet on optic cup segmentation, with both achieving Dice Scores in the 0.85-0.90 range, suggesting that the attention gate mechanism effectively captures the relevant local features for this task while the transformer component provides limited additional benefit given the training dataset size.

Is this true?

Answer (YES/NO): NO